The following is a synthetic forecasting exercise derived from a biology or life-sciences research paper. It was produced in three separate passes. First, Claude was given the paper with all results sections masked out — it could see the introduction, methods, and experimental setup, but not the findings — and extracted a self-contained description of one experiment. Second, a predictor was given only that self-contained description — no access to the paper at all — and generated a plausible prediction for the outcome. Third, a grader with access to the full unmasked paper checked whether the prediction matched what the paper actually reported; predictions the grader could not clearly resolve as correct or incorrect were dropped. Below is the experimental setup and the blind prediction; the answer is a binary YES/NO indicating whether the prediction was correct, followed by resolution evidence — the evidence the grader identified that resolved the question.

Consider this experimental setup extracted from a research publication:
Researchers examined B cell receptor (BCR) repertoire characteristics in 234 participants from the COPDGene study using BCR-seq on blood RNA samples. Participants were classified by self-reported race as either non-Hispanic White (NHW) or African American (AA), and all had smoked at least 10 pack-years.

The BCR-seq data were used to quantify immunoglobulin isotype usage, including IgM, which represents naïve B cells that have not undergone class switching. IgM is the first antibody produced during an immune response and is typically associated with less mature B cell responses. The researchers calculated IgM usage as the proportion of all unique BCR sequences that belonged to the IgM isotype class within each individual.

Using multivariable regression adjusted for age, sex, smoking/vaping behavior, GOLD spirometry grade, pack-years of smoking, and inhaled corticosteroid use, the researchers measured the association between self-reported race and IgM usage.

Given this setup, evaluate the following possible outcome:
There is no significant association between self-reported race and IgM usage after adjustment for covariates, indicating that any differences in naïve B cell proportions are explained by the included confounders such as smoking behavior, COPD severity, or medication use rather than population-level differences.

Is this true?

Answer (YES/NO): NO